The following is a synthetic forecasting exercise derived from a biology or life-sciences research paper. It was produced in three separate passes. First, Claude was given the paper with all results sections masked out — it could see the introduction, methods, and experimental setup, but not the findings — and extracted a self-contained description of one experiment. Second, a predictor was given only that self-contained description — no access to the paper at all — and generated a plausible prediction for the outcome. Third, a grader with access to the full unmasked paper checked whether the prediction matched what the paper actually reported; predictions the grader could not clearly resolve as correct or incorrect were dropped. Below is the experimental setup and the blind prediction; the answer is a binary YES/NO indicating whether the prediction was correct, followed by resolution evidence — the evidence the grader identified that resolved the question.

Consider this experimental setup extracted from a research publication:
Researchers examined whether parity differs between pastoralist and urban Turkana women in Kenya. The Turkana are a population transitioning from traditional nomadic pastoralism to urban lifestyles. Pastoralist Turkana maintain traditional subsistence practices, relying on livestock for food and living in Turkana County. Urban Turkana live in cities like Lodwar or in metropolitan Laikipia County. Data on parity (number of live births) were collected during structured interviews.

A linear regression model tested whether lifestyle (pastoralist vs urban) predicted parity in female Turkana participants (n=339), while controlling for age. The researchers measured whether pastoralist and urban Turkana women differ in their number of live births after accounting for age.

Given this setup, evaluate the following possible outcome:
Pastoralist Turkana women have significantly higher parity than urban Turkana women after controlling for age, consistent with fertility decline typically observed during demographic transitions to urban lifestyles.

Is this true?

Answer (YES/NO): YES